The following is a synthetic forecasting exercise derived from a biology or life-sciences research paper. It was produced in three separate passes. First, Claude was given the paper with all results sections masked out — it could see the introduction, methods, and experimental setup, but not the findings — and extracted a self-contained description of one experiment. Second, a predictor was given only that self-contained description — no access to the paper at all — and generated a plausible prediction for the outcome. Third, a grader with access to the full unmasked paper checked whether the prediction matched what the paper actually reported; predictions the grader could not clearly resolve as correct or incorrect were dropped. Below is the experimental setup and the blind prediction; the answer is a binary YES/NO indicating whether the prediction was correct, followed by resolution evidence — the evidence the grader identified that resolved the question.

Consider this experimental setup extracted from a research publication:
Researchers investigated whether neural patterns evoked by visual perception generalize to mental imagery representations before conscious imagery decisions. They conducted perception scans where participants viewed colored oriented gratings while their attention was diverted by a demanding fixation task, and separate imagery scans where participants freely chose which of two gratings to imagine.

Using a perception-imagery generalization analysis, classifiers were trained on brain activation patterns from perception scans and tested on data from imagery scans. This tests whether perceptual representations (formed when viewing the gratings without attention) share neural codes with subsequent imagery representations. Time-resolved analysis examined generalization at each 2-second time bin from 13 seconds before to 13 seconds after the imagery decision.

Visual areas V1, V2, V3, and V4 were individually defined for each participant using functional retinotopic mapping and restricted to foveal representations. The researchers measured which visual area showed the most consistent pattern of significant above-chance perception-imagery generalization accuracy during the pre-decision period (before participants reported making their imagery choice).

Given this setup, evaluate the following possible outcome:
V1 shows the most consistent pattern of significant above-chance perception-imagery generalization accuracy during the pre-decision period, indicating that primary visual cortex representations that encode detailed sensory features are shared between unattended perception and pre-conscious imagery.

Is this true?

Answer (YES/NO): NO